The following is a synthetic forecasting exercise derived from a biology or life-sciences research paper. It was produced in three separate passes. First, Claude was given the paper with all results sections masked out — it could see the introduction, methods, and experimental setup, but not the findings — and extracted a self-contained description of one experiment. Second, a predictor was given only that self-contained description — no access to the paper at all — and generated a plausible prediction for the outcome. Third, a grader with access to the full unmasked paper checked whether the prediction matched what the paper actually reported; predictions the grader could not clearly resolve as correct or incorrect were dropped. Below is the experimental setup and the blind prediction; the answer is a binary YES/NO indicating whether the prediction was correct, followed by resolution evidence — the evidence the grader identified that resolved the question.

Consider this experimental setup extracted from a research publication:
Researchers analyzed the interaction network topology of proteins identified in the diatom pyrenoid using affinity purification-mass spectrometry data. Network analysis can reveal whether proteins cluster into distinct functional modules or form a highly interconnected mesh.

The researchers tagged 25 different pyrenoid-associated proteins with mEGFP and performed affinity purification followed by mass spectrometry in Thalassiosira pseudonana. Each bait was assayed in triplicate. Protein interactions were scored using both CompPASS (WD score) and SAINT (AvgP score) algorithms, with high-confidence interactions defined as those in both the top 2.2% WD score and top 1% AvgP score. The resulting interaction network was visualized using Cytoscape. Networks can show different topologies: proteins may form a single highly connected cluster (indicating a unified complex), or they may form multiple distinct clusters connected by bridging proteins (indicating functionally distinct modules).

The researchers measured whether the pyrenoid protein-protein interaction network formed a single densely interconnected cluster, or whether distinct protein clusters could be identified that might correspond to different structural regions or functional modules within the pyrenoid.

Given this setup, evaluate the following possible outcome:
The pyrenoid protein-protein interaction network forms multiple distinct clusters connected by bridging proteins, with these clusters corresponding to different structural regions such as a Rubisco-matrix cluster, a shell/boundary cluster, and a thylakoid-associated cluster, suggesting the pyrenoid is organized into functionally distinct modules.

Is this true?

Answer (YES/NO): YES